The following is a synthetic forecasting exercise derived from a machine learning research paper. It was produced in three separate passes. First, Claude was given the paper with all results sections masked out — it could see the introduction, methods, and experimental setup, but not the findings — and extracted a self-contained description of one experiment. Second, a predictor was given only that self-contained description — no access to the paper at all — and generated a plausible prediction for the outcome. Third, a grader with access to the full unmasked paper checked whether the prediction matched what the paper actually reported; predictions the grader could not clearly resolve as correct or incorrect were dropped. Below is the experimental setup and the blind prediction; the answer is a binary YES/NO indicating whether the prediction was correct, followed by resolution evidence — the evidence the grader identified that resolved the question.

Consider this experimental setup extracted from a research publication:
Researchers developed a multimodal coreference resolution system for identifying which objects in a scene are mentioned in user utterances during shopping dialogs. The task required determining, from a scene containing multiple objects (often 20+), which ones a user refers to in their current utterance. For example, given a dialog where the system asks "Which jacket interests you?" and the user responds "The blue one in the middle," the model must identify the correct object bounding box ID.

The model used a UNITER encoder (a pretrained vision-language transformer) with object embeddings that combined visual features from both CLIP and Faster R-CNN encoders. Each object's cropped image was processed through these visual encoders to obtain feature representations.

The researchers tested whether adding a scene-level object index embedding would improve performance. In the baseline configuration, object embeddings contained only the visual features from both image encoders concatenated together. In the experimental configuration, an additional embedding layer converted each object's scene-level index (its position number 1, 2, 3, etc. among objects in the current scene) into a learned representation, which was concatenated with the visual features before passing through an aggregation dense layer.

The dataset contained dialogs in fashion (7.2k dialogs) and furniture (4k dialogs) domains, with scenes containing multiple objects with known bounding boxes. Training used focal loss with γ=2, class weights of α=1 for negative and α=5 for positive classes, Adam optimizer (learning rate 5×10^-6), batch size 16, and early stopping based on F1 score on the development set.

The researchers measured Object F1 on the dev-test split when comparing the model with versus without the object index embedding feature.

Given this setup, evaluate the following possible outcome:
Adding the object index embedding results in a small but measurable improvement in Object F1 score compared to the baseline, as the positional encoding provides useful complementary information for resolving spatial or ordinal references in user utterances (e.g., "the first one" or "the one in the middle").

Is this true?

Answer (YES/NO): NO